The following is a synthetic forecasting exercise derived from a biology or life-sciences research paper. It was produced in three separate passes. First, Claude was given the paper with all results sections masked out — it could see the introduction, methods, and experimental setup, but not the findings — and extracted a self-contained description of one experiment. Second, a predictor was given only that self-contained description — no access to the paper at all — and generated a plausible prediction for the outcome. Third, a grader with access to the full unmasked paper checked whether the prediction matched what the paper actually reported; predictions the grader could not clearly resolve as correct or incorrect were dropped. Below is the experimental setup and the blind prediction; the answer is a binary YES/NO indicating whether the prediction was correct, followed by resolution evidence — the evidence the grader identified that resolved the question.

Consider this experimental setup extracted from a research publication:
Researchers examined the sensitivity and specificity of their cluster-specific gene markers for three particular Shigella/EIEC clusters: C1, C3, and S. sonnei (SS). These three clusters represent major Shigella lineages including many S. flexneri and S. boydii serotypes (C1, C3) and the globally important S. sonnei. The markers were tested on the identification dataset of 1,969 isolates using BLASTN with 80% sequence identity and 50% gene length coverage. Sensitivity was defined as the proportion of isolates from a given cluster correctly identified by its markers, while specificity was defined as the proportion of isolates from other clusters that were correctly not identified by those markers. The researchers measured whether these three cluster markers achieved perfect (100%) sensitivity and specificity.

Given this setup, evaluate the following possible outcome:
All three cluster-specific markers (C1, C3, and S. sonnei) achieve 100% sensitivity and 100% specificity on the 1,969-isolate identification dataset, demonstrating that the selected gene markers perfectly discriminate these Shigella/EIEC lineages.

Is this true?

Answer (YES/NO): NO